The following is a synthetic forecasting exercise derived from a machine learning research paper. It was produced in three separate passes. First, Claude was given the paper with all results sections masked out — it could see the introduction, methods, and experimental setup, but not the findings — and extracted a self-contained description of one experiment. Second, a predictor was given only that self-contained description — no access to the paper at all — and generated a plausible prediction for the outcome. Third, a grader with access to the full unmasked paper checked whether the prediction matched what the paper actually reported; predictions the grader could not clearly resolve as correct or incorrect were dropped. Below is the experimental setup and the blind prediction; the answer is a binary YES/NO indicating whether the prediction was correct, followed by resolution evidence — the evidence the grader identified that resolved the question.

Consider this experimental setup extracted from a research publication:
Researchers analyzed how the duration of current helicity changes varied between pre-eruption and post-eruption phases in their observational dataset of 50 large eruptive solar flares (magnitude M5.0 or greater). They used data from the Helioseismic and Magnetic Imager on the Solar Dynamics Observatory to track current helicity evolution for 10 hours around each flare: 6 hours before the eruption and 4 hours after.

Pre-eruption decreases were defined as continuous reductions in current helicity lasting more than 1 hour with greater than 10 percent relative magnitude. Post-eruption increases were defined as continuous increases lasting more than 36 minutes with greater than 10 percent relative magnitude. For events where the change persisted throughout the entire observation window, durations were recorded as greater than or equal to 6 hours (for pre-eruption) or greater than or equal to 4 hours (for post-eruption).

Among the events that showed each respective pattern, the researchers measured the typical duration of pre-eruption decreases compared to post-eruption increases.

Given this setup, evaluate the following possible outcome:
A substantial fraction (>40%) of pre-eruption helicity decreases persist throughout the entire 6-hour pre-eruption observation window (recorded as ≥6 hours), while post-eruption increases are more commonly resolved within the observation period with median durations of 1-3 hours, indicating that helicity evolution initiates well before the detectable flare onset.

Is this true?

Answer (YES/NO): NO